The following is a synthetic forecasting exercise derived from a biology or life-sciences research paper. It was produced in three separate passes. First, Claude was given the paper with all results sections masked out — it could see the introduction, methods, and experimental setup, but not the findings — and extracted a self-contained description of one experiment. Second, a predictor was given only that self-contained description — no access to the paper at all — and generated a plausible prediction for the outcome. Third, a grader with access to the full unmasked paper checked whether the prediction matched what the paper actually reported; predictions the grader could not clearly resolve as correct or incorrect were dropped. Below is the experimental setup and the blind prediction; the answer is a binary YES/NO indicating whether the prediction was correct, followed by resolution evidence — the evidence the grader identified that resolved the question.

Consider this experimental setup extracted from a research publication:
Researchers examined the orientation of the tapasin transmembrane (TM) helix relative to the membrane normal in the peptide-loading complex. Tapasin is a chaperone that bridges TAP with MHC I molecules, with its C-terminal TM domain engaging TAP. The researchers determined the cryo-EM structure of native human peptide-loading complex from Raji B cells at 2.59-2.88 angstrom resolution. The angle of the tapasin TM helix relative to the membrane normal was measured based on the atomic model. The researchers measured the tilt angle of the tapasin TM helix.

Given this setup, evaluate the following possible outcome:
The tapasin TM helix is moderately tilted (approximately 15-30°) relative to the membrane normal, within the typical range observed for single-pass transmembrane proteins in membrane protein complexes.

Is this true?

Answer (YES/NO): NO